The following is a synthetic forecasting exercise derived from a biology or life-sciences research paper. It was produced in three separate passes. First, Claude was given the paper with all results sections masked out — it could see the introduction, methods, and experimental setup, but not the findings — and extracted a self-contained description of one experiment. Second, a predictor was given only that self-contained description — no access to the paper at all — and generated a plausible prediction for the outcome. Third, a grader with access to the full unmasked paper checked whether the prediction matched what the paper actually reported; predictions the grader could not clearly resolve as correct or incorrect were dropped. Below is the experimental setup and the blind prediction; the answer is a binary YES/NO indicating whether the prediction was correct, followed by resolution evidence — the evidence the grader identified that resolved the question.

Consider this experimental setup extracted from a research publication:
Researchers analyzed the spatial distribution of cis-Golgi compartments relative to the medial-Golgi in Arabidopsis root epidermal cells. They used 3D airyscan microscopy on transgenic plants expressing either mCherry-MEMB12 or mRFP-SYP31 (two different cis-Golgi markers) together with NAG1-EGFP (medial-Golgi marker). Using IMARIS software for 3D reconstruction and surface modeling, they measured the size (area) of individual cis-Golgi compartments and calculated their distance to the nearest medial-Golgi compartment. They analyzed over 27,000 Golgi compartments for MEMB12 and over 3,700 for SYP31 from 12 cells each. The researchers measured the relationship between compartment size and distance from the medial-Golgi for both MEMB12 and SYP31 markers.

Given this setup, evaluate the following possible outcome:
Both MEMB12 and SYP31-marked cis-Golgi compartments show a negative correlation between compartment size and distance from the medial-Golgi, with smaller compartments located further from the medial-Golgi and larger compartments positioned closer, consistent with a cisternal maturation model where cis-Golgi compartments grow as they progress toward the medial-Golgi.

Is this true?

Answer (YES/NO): NO